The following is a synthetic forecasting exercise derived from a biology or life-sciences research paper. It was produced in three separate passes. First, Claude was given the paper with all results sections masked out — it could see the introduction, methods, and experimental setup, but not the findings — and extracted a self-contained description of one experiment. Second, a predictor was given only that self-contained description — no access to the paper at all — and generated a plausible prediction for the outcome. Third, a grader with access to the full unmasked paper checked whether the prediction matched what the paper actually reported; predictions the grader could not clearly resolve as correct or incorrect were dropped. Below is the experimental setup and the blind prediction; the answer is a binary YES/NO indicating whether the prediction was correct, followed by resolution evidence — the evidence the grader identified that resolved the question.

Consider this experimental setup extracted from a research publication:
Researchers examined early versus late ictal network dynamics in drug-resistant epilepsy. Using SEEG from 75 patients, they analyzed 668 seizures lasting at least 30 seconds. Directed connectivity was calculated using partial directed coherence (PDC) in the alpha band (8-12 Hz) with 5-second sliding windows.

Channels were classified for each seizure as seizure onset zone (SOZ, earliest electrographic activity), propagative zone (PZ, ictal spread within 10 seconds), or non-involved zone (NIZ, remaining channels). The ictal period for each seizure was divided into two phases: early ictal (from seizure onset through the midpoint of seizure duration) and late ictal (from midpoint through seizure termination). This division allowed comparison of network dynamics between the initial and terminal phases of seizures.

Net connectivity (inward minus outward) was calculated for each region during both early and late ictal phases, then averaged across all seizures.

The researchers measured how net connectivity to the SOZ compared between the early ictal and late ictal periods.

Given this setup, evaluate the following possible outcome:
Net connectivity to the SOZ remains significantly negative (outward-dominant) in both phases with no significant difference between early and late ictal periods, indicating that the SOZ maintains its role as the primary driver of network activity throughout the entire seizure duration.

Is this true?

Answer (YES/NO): NO